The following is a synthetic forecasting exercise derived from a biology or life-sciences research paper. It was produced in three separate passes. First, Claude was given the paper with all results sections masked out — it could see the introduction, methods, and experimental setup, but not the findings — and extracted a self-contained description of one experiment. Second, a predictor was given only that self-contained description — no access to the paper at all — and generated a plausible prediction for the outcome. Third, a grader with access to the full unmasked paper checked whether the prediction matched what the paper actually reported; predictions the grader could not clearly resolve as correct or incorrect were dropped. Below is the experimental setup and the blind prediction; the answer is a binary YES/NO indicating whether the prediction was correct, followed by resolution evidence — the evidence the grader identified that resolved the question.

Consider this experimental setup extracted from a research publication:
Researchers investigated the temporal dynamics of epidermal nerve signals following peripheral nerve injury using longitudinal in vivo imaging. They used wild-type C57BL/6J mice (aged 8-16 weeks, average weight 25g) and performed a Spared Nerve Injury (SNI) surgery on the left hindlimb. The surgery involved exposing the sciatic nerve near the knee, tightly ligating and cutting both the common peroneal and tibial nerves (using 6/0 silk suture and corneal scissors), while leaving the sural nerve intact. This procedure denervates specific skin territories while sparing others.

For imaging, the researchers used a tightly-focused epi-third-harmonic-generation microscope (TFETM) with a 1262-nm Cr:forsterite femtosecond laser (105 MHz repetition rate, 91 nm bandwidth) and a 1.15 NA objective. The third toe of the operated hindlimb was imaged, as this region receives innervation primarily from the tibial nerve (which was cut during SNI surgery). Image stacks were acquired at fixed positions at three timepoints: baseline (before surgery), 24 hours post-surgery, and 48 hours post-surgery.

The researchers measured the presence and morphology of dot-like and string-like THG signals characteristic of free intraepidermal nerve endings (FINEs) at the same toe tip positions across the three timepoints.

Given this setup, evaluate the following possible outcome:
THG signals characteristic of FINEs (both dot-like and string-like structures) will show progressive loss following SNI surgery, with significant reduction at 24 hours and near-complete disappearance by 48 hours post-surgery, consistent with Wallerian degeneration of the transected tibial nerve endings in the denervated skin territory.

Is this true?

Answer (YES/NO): NO